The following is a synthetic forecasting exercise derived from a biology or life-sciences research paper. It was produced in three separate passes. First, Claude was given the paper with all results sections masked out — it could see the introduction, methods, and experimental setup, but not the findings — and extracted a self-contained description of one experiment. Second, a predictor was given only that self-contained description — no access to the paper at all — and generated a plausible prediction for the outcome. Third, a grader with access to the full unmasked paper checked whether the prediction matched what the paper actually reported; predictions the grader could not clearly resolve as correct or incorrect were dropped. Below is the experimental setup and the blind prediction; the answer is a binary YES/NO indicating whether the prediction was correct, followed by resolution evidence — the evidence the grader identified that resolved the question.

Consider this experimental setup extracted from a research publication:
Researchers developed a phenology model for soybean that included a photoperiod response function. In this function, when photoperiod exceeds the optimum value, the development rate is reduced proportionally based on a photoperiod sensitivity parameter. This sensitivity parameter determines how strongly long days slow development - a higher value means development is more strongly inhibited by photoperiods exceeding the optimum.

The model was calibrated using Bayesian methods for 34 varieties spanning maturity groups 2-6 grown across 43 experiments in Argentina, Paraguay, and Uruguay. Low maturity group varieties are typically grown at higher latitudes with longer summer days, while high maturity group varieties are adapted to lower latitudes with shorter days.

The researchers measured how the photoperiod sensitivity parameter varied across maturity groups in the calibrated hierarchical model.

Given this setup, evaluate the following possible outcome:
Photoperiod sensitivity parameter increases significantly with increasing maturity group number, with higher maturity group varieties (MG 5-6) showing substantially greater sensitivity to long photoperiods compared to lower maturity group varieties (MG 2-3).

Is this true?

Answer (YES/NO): NO